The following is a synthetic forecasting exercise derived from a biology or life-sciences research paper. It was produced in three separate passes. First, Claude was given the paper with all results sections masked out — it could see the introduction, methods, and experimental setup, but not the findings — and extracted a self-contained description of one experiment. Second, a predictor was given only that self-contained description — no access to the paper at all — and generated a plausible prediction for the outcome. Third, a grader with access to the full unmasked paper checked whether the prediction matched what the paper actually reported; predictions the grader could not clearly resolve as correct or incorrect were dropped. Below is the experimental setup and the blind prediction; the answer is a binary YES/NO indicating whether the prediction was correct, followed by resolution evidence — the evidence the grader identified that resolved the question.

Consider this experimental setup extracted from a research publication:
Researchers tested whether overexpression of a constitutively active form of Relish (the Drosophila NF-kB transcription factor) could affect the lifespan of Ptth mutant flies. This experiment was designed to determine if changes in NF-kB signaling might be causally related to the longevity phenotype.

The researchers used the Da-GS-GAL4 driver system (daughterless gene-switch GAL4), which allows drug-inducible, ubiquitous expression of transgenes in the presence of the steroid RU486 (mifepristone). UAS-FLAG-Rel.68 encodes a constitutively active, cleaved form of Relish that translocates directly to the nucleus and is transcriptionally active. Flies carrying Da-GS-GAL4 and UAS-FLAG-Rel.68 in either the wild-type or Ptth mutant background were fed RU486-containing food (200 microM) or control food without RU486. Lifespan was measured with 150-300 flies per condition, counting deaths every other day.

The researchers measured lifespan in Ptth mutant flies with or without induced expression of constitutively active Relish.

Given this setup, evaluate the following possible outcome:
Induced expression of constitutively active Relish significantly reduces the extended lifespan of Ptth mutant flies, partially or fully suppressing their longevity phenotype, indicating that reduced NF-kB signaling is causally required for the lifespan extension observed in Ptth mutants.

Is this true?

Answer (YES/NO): YES